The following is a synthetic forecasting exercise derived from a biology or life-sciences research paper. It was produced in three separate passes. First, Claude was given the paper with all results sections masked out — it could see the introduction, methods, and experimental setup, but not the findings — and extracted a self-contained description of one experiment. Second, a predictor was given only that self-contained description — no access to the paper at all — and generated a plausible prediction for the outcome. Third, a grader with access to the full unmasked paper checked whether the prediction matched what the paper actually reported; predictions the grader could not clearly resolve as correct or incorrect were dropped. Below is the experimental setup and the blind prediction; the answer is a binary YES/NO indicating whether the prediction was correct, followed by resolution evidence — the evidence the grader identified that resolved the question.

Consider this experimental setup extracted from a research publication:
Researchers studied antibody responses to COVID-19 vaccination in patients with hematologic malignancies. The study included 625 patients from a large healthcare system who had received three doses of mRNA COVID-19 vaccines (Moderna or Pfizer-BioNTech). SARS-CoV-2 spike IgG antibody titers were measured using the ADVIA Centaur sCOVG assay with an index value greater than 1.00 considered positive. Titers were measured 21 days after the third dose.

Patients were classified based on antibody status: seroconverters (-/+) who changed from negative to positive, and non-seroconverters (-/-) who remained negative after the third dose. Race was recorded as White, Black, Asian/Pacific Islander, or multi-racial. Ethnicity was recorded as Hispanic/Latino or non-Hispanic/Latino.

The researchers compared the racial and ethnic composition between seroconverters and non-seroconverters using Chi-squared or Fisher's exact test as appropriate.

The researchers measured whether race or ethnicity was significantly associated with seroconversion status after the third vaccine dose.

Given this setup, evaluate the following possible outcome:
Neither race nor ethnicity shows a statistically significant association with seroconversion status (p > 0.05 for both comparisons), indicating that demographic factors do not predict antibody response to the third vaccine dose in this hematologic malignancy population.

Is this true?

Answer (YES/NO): YES